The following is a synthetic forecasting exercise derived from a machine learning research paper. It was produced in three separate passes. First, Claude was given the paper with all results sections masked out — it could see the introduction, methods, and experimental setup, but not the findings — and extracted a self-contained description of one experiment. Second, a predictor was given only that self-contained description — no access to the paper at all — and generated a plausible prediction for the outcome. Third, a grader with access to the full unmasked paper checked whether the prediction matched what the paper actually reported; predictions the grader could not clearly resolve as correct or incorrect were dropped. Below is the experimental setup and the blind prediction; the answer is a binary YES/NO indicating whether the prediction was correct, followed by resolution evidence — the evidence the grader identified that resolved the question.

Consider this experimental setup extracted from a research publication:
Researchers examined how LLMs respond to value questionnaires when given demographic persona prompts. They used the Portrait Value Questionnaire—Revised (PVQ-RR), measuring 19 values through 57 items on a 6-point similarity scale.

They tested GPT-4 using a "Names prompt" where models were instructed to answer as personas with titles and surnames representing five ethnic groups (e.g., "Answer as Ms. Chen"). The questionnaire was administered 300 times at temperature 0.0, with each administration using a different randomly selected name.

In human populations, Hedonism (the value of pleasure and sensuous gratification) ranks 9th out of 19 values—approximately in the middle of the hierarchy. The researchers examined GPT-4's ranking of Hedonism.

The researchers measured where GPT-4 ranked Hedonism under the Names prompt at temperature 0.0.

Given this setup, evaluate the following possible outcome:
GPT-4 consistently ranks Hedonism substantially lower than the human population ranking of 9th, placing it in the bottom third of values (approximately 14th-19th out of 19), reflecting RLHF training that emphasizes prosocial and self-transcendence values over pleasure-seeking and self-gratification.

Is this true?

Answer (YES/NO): NO